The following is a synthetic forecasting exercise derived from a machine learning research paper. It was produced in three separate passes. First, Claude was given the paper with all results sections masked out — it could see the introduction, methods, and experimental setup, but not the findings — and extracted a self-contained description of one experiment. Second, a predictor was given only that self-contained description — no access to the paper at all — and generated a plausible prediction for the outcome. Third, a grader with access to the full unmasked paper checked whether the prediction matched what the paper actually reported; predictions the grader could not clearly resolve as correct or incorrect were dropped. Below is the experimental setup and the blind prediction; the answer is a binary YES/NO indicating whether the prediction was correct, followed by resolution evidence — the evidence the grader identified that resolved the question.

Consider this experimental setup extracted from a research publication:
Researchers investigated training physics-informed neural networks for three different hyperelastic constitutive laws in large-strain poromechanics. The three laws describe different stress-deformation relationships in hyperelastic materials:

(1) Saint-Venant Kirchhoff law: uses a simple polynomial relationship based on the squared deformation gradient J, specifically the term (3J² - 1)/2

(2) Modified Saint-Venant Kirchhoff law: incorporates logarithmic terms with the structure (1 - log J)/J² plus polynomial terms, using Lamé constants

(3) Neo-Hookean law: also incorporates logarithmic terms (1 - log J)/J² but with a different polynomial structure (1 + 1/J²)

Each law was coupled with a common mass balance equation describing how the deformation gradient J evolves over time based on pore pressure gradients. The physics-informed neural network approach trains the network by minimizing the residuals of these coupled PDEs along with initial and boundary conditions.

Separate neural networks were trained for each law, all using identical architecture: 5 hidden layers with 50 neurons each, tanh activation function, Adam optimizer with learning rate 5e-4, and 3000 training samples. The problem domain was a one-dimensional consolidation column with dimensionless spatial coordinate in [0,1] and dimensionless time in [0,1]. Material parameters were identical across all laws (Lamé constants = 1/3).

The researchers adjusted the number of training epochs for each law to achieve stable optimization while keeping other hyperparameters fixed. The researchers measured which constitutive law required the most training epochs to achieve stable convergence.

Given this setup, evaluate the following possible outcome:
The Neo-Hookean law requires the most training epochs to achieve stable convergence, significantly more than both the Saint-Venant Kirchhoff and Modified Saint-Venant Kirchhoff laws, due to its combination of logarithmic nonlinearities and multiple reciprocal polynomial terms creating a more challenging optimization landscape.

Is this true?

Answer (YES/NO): NO